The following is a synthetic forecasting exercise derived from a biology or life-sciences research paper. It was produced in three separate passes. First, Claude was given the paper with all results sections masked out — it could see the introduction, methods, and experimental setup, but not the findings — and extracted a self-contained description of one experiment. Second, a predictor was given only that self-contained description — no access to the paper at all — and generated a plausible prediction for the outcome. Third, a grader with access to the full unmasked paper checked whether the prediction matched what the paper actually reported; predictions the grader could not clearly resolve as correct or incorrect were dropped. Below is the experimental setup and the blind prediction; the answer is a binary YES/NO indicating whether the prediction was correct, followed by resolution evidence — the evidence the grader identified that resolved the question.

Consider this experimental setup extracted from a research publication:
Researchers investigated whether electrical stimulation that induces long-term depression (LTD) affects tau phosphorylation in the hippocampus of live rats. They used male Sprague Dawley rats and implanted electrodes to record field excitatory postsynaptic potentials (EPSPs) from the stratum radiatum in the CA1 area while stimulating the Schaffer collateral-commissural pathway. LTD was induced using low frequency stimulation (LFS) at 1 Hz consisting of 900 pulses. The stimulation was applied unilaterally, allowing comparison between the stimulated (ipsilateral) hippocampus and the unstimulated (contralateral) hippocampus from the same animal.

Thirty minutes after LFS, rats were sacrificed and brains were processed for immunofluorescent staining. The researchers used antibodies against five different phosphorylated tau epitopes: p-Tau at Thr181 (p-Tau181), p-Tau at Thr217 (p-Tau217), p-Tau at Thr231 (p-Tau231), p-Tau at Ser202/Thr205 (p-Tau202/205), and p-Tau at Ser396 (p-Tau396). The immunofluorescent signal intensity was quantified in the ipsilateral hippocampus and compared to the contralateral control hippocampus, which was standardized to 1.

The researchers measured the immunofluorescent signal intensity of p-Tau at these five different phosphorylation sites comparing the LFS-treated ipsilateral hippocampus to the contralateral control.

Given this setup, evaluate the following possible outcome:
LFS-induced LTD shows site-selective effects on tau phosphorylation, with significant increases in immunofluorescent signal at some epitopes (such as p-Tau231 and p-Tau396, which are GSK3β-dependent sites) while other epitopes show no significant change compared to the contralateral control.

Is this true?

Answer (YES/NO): NO